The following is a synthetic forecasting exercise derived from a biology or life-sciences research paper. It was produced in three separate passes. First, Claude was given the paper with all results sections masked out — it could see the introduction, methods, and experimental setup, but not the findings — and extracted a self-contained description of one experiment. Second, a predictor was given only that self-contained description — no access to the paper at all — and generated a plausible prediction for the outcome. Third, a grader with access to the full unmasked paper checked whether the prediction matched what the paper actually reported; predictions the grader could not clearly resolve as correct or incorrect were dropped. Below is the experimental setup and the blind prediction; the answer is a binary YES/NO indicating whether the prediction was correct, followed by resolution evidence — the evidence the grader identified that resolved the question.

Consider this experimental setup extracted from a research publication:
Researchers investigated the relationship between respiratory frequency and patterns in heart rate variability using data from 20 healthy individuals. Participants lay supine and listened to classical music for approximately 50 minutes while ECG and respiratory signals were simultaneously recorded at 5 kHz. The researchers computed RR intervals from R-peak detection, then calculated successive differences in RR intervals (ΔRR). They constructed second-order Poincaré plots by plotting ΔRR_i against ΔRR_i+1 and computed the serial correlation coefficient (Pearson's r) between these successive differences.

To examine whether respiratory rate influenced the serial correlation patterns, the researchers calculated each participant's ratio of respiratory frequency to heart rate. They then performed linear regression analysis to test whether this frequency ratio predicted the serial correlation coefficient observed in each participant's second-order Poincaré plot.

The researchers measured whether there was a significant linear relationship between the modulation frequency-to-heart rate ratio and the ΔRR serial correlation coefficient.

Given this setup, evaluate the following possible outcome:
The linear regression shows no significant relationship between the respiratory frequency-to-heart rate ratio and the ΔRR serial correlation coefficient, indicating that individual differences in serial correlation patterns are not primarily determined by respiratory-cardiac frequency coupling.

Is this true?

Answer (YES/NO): NO